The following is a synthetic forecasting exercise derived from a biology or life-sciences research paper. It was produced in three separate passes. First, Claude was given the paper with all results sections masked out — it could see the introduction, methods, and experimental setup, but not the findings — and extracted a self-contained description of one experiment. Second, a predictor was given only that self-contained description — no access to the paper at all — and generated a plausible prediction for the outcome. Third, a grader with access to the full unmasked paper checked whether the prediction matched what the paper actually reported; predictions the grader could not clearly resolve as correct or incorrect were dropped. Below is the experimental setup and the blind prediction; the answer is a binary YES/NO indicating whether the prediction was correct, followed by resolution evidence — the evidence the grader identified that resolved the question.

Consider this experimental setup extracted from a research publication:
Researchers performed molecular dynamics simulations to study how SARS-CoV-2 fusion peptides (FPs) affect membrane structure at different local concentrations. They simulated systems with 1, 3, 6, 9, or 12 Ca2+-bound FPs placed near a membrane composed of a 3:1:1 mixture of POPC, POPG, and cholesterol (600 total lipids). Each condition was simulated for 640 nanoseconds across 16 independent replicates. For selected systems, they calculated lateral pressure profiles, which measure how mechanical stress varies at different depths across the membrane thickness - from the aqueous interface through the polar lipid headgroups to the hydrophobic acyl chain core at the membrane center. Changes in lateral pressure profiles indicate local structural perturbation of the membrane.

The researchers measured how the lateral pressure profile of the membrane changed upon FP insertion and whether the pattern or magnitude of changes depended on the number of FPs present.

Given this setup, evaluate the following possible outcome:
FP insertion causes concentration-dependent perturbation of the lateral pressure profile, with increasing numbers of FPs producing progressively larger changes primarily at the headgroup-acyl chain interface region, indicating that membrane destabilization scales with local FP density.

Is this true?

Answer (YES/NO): NO